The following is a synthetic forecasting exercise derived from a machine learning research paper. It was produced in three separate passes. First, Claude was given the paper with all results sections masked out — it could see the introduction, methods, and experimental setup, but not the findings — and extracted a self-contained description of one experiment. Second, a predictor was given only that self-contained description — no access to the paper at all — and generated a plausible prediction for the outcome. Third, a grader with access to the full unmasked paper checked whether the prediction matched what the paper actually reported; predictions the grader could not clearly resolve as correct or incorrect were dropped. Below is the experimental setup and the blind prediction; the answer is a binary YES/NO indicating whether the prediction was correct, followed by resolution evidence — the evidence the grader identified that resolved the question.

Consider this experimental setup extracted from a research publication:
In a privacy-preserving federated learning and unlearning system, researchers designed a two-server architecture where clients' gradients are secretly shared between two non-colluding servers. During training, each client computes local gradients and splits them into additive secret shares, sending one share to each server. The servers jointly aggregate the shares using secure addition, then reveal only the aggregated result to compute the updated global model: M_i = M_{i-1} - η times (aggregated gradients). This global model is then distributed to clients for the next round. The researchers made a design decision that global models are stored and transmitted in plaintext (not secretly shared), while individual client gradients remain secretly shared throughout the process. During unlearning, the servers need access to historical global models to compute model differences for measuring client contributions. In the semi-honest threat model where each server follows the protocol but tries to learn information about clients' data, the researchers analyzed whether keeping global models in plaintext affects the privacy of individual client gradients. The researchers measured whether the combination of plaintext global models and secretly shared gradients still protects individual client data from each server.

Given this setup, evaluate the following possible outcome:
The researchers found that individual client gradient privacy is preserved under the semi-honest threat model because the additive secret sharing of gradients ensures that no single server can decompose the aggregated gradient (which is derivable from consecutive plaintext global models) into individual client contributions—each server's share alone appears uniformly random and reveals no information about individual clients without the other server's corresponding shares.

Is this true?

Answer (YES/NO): YES